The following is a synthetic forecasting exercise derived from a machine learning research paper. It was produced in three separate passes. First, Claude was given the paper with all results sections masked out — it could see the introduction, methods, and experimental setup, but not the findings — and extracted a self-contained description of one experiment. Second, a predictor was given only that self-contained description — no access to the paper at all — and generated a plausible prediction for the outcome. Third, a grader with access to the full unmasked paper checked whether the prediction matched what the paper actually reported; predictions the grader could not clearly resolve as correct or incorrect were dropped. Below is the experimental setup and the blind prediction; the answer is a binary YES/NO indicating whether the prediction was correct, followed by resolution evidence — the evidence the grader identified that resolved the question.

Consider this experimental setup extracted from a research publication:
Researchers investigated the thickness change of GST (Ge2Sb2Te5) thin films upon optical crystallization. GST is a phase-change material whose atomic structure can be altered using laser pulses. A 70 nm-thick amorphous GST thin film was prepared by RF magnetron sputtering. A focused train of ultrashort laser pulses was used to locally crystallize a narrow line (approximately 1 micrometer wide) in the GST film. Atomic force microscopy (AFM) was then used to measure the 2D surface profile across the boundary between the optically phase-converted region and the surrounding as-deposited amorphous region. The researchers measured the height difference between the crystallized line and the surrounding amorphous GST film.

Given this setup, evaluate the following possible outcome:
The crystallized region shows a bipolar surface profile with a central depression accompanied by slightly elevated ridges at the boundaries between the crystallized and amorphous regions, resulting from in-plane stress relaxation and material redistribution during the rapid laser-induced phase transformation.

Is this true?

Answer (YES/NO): NO